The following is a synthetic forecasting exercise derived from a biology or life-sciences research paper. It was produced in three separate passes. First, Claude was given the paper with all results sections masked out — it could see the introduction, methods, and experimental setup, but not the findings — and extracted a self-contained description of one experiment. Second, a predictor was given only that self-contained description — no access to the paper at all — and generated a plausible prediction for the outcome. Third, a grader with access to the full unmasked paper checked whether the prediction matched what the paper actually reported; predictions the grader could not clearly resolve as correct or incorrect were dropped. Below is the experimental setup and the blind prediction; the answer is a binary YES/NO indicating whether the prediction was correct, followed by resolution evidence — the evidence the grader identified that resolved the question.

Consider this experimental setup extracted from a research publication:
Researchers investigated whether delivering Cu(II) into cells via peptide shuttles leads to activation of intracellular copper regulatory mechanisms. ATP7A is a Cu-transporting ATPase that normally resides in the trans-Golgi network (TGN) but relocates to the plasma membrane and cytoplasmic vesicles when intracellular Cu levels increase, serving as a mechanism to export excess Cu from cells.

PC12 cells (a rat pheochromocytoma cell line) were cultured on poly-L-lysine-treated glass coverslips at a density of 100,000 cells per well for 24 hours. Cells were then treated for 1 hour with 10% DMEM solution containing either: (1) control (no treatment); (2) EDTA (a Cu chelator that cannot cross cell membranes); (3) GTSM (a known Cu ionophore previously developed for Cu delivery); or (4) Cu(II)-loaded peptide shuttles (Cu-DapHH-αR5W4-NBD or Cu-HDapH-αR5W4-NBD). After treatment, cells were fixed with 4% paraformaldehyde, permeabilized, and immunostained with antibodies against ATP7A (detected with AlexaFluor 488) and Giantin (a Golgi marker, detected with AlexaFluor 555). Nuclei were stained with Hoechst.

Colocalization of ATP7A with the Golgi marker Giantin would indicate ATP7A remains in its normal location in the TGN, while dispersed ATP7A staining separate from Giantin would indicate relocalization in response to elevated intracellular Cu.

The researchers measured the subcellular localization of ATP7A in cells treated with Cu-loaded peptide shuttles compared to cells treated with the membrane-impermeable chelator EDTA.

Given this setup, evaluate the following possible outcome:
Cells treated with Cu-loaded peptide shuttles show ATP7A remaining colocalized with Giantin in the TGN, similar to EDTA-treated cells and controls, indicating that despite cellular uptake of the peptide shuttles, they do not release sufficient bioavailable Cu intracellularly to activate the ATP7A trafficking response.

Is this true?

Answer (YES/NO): NO